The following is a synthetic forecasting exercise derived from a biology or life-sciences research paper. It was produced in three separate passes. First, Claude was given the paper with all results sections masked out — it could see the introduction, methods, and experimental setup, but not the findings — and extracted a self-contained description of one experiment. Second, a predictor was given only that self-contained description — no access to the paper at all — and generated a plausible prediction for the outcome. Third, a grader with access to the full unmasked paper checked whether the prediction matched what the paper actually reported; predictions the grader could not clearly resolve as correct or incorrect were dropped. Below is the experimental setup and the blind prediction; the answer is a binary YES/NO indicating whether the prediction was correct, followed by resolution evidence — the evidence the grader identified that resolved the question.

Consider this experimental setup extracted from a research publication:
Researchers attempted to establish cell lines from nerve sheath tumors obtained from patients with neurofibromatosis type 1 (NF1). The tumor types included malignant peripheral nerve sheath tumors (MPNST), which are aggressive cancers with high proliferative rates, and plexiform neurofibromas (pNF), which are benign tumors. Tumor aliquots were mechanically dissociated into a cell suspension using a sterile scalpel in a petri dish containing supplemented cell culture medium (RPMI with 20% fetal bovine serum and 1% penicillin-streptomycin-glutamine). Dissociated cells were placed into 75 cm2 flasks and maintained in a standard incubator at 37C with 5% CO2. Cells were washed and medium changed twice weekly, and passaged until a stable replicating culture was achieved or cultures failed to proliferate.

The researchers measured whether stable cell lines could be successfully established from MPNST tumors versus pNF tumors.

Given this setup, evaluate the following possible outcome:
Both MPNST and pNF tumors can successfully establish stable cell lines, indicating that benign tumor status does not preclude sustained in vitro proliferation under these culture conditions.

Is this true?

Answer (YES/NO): YES